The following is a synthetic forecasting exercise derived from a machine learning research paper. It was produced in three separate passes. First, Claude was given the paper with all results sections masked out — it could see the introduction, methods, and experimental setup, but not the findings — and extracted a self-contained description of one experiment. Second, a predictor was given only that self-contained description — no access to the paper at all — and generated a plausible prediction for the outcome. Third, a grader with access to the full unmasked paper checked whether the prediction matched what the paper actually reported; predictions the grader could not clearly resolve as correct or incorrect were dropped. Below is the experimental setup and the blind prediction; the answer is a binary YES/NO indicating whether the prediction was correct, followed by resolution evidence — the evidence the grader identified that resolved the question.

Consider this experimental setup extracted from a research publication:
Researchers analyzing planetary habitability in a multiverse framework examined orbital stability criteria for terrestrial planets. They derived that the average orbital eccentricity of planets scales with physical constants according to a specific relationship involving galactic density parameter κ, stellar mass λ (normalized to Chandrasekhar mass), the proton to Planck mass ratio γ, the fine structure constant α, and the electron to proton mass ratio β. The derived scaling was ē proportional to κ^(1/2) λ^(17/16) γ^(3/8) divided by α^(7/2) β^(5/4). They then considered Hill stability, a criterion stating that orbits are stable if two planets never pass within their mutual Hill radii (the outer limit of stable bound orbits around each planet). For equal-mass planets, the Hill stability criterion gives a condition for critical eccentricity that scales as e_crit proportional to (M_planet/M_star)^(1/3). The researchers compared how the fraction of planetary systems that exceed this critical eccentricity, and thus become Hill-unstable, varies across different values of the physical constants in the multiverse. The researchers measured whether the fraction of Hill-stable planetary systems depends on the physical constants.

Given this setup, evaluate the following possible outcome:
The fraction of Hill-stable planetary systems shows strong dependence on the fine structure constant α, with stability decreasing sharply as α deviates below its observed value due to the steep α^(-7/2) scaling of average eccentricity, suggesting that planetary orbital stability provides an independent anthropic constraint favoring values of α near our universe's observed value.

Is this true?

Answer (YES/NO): NO